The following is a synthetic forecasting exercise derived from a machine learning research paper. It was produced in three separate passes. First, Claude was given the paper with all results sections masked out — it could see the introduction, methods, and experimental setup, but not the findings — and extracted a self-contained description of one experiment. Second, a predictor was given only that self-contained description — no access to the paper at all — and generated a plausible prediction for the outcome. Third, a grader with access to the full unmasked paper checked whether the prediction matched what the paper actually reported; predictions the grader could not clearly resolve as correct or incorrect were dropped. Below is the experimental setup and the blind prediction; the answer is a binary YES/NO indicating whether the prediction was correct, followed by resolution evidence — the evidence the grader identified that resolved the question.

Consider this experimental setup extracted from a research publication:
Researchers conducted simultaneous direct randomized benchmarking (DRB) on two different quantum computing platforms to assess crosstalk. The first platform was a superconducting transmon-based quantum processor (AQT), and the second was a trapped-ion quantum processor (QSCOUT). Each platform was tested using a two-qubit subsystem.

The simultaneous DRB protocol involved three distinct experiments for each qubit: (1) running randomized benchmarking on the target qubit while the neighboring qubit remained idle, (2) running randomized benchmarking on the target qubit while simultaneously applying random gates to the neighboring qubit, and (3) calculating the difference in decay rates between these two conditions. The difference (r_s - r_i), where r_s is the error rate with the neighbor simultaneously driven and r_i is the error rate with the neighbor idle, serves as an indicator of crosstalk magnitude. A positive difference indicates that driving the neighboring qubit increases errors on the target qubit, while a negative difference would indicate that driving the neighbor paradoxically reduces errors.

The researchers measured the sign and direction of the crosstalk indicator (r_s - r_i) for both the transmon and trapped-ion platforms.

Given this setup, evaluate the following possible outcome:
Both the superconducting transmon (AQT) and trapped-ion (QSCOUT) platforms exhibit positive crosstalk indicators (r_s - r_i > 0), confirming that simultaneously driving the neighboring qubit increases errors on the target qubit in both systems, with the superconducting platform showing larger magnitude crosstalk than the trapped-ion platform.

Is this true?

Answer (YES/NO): NO